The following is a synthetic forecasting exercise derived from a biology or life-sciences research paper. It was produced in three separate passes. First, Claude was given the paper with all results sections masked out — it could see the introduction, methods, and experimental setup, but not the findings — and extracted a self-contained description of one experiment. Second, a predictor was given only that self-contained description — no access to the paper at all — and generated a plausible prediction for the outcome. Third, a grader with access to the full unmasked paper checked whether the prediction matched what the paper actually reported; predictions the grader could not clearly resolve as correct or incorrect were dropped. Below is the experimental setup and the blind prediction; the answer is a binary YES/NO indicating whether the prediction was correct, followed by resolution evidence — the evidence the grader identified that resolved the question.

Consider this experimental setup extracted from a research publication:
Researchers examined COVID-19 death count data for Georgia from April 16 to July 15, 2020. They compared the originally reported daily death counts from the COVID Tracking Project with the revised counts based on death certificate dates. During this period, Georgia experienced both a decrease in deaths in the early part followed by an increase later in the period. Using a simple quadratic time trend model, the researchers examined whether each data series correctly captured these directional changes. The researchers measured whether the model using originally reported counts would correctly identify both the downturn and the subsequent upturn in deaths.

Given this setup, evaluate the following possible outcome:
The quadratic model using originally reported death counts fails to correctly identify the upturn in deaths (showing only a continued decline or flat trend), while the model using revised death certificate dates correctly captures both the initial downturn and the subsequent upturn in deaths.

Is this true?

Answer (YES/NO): NO